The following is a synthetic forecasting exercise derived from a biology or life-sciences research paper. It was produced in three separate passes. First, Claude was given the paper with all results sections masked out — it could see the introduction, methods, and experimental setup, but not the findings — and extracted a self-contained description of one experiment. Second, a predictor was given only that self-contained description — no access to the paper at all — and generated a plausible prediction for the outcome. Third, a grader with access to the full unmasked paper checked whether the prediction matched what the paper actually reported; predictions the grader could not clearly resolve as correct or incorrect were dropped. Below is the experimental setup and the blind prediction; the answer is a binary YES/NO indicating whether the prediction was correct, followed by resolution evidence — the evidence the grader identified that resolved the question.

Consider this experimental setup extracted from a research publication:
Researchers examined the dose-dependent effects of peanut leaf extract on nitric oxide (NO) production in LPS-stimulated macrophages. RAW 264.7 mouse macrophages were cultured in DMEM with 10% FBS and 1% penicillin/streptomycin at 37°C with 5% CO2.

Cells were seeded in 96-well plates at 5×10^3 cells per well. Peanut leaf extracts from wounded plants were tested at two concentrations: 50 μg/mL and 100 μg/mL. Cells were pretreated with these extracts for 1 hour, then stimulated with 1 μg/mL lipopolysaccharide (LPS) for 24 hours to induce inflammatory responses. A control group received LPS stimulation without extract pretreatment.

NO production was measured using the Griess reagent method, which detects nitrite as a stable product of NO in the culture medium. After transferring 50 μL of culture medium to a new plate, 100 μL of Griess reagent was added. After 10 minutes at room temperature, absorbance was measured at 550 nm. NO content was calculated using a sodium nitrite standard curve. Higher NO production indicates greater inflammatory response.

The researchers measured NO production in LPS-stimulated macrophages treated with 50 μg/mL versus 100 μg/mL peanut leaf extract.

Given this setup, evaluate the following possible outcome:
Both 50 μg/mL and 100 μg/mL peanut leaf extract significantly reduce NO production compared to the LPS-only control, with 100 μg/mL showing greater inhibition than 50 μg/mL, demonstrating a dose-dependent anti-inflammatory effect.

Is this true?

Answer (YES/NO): NO